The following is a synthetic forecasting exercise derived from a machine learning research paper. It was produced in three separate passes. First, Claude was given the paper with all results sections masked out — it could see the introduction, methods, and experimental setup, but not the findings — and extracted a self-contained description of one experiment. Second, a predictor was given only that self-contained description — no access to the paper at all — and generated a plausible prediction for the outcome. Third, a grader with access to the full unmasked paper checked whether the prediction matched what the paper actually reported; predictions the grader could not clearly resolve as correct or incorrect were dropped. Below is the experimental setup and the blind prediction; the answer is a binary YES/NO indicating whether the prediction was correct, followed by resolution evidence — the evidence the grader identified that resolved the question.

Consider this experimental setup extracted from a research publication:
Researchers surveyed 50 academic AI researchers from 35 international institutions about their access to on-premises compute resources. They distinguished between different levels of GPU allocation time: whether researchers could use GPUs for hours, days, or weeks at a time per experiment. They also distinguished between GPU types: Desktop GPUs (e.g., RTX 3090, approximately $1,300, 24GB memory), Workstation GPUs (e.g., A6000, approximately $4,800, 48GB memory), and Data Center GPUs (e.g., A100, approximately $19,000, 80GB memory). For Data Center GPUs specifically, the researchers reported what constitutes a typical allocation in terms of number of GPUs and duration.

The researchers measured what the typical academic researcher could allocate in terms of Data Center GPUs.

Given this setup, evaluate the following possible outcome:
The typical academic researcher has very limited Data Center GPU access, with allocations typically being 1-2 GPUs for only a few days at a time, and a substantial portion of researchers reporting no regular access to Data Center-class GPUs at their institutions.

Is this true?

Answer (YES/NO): NO